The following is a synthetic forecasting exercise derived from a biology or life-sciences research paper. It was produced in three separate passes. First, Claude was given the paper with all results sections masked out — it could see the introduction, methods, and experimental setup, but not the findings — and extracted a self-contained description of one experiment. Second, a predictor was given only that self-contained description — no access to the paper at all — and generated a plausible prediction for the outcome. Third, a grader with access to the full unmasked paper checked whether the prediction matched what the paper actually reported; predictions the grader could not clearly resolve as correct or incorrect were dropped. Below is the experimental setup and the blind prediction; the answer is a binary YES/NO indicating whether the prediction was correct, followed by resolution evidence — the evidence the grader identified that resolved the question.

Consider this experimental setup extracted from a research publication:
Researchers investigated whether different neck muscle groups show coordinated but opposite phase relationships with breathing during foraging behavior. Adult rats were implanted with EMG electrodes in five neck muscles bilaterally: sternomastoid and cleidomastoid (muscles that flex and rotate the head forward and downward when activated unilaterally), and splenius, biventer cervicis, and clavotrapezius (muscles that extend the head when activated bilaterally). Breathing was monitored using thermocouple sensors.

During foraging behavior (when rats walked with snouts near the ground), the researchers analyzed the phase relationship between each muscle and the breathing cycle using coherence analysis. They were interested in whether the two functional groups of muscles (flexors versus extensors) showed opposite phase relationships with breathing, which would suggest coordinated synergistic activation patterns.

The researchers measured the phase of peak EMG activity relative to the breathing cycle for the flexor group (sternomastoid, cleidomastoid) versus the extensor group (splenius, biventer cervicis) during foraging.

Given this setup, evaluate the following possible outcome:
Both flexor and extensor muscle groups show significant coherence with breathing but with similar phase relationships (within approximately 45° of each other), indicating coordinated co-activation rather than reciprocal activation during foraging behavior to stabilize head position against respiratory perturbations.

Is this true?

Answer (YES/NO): NO